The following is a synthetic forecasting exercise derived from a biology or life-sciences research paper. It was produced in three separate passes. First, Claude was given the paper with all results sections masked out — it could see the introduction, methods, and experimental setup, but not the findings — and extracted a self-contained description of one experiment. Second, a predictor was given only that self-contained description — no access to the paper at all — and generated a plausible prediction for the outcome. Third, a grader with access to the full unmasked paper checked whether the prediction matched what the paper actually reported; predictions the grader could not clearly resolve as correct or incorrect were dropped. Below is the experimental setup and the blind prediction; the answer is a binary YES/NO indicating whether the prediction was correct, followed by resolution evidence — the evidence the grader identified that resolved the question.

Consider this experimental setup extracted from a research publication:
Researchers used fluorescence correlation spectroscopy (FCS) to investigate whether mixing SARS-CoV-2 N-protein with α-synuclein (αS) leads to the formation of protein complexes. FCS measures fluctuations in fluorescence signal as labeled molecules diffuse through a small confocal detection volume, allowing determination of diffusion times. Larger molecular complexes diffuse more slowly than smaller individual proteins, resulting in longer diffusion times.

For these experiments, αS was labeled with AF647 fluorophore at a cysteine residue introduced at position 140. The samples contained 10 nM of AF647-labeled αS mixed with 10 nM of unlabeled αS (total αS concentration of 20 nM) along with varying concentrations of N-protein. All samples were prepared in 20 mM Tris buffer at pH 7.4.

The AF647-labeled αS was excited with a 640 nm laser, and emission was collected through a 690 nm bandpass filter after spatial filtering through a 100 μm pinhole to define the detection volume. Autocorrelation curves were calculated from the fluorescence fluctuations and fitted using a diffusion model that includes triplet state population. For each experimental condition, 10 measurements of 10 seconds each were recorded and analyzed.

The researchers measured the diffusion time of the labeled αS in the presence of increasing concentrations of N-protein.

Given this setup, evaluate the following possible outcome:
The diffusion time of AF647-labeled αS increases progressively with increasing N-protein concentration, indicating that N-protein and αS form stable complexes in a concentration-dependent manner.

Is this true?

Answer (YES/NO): YES